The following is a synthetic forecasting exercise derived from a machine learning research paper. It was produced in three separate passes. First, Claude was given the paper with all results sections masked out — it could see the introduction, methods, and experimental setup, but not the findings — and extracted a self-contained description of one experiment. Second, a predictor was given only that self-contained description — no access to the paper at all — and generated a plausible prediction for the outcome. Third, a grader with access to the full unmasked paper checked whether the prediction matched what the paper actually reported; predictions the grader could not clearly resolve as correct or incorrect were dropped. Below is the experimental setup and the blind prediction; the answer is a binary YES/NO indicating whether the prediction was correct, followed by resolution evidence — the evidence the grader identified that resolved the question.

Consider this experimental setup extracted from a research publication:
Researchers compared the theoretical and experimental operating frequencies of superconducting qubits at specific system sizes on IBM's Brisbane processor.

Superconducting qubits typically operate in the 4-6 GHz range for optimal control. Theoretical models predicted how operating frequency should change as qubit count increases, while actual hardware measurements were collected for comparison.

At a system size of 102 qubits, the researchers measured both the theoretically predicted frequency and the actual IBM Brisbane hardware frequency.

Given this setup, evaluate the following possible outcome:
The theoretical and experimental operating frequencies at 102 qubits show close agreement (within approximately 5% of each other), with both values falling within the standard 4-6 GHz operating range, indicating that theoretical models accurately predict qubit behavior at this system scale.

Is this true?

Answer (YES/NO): NO